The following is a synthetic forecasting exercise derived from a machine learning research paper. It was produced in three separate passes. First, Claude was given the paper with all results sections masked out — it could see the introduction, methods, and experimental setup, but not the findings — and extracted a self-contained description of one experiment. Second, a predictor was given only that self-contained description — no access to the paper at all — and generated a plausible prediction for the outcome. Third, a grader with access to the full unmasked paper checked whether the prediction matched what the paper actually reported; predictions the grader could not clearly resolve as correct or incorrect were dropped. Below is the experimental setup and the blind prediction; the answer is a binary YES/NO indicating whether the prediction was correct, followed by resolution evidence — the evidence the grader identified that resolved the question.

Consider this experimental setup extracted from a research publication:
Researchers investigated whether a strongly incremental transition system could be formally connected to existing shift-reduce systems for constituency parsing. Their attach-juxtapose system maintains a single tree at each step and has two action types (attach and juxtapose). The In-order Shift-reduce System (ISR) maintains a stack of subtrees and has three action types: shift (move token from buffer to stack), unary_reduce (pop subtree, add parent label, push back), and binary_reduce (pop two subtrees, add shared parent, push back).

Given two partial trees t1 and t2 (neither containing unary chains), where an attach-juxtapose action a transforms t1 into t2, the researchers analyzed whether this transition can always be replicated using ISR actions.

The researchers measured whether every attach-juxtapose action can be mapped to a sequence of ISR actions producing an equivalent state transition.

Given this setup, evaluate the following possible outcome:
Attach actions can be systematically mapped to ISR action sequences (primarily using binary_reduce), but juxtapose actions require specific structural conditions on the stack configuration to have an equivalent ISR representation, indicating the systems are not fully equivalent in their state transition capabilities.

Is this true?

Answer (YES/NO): NO